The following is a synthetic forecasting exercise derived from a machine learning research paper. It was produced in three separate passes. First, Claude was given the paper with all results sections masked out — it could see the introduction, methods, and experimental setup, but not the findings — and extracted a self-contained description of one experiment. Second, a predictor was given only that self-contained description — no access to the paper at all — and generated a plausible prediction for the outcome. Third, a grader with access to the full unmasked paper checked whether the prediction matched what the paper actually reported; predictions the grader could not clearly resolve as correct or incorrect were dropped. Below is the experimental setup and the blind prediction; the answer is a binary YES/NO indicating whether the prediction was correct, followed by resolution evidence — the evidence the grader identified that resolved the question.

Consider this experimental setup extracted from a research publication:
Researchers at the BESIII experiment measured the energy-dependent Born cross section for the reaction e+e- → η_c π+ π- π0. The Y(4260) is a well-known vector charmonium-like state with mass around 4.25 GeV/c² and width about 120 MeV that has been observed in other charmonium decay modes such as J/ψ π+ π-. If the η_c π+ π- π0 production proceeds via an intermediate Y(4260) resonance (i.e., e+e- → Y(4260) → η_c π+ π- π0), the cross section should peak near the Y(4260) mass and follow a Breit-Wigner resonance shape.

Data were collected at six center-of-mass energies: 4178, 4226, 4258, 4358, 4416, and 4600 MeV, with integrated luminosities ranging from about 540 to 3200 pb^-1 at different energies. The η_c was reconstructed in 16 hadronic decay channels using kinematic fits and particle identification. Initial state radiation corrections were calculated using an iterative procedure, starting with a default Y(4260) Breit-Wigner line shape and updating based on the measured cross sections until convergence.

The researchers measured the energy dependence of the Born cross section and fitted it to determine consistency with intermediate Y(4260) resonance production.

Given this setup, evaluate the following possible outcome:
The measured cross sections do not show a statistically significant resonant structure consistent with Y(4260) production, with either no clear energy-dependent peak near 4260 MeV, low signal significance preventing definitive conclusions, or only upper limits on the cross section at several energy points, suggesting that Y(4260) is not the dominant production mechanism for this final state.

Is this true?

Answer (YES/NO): NO